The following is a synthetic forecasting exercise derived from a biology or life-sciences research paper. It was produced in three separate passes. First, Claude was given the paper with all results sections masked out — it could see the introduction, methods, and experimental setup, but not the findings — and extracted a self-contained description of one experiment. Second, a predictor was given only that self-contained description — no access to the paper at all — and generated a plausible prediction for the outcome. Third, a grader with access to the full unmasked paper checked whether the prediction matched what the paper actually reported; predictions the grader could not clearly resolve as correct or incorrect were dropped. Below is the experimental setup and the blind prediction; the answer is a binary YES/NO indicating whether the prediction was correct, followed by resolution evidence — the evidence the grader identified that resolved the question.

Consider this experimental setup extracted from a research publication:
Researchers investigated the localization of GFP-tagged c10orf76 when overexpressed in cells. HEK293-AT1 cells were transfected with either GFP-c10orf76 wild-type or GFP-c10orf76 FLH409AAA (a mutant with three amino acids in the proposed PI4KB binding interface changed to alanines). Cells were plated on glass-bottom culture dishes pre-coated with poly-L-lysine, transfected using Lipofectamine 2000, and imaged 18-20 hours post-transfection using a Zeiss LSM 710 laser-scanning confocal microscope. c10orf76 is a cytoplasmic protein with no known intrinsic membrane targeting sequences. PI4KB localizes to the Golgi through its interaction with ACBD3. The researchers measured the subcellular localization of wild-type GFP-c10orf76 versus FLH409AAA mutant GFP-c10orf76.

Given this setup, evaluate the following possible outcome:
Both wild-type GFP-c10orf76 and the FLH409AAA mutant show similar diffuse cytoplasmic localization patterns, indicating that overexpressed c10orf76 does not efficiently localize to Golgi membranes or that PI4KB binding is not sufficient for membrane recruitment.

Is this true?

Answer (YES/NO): NO